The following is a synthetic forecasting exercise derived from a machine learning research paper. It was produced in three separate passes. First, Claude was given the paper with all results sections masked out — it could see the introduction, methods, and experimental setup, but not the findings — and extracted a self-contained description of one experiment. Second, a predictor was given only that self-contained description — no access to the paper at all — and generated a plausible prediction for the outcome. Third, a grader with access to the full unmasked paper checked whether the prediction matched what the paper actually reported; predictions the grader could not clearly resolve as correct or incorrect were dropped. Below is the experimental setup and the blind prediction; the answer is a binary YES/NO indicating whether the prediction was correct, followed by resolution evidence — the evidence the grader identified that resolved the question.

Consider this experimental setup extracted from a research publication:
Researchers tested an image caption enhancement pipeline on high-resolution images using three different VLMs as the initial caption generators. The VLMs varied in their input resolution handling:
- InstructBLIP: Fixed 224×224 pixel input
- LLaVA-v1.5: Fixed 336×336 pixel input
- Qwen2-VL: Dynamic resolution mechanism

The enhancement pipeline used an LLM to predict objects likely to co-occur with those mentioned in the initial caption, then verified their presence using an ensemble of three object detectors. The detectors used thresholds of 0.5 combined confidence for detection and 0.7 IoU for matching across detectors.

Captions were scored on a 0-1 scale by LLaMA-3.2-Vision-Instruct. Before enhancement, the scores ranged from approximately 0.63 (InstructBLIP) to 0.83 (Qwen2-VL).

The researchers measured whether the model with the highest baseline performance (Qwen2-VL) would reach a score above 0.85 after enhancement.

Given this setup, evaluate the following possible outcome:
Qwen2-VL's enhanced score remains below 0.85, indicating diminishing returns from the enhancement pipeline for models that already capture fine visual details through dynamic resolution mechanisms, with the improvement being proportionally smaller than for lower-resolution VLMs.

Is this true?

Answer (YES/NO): YES